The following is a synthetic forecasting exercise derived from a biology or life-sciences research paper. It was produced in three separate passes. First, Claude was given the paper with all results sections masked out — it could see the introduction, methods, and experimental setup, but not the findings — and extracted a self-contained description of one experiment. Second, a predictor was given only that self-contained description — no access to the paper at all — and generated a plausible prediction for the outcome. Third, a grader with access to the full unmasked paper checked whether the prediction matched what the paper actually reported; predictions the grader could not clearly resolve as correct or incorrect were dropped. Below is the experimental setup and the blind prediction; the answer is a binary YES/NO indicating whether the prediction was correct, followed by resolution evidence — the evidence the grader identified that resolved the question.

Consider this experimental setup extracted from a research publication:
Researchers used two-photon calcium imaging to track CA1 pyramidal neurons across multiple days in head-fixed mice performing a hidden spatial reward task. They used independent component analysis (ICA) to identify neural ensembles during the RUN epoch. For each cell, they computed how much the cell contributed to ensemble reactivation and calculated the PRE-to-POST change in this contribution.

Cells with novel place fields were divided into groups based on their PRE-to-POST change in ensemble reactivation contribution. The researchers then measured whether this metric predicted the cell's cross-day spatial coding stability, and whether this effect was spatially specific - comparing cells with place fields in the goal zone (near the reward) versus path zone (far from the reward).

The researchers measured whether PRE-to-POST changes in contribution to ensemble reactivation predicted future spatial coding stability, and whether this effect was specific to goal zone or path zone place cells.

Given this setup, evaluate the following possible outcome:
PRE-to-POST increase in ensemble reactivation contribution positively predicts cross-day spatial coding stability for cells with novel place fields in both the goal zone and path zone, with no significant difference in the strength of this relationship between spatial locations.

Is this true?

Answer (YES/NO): NO